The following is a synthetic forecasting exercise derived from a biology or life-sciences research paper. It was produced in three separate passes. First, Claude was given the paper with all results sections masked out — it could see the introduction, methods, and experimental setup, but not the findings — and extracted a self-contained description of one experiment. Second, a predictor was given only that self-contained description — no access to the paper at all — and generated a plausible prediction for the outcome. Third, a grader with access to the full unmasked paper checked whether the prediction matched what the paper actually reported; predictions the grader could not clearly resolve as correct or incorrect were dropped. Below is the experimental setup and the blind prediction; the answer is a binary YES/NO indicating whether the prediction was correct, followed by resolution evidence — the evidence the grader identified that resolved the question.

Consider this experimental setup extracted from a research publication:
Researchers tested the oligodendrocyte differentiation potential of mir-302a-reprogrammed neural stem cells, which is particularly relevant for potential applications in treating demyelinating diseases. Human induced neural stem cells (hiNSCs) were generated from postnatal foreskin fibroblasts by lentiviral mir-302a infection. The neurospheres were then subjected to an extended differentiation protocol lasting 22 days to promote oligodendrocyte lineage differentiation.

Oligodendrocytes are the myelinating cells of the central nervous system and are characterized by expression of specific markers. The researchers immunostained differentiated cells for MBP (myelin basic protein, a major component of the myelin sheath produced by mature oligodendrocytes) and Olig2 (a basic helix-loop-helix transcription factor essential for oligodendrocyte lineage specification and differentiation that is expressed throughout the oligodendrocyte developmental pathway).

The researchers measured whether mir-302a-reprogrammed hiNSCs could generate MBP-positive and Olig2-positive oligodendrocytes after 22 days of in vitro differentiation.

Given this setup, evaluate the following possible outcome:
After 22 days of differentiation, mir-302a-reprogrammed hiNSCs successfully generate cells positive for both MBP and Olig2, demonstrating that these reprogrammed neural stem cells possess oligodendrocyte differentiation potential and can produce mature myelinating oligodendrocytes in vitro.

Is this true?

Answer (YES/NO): YES